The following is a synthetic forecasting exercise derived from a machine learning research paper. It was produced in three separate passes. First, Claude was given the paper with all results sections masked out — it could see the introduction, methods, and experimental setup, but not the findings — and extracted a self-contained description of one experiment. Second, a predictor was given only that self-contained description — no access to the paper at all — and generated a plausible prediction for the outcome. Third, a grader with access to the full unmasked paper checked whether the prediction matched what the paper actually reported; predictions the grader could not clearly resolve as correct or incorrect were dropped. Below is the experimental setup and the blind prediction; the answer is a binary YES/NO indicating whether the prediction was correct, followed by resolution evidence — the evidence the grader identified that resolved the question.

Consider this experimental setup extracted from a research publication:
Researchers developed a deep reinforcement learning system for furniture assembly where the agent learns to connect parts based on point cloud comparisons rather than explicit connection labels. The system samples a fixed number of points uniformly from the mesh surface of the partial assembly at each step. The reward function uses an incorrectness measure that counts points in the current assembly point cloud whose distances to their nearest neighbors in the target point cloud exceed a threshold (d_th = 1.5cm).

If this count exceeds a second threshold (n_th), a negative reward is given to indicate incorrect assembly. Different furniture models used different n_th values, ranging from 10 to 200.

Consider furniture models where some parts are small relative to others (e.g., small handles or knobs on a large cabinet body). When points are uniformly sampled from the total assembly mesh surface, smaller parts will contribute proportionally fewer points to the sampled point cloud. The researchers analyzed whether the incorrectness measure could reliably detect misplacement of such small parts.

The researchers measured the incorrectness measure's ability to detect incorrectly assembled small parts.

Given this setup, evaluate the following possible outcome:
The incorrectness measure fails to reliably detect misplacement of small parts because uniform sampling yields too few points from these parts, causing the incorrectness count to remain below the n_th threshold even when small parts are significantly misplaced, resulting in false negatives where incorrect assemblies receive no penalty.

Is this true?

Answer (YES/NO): YES